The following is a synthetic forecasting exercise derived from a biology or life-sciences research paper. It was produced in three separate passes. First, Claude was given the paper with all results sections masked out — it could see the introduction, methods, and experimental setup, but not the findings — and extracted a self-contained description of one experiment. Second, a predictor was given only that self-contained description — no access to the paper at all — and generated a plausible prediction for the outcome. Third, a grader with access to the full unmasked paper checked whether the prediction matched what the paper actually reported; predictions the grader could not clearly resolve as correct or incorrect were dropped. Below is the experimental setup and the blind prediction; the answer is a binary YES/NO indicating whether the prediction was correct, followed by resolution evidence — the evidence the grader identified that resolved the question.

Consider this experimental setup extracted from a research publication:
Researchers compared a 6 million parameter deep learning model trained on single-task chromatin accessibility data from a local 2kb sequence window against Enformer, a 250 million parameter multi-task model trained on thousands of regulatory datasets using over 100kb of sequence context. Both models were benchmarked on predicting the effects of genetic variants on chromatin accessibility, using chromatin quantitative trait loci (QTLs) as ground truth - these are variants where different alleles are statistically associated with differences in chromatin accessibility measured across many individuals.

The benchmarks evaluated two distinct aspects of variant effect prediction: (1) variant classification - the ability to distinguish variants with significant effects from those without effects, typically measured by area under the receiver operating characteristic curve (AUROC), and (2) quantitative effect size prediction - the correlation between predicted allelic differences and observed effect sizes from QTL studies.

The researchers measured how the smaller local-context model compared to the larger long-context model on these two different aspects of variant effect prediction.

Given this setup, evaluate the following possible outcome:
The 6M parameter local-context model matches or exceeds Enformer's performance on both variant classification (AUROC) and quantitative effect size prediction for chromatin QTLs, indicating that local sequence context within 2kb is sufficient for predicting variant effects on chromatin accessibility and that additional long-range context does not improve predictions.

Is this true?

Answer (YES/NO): NO